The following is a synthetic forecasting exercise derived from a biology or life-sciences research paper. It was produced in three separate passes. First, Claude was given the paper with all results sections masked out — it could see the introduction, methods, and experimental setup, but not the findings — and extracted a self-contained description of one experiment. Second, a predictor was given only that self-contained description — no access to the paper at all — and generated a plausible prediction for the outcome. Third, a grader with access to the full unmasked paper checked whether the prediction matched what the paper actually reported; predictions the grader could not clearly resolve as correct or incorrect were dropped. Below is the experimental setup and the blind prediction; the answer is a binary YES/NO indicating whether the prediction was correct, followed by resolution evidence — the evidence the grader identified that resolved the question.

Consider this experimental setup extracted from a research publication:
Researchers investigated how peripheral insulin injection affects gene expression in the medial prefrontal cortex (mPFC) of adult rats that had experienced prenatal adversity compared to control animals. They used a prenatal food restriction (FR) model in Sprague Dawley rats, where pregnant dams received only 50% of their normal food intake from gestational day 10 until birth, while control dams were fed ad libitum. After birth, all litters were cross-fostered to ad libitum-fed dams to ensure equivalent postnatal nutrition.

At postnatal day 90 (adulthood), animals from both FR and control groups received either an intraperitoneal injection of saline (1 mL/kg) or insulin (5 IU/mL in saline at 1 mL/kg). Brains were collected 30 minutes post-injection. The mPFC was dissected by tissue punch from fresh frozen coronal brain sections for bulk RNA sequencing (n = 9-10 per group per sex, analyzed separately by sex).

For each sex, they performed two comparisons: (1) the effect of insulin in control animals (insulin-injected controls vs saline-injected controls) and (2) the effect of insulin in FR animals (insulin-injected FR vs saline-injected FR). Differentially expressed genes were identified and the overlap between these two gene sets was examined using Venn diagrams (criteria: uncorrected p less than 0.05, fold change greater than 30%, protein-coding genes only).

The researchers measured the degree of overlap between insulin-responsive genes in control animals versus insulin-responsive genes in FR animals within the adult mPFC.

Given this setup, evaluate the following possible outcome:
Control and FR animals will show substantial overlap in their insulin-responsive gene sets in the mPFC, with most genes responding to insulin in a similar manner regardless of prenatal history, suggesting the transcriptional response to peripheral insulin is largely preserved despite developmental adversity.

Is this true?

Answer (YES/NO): NO